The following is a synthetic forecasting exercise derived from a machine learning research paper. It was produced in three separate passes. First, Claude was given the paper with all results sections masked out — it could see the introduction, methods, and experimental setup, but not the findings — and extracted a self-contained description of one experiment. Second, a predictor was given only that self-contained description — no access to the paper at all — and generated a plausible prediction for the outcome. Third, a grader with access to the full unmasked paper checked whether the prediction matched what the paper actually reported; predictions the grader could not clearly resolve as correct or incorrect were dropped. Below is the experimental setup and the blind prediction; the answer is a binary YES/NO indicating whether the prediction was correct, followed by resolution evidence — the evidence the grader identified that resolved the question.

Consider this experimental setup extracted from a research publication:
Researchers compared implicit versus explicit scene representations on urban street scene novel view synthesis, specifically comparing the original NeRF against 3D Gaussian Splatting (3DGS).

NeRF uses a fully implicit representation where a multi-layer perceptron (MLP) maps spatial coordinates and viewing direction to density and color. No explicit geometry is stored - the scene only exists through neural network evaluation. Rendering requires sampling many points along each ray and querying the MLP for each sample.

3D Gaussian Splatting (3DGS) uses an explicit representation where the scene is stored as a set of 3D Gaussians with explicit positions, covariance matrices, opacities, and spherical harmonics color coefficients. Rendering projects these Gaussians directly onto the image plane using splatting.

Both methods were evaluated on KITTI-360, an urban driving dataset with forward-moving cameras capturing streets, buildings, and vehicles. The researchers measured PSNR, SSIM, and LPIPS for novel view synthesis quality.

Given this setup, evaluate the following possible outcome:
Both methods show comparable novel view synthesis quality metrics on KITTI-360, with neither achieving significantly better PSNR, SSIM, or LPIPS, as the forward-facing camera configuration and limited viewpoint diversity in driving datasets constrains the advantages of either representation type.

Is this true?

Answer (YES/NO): NO